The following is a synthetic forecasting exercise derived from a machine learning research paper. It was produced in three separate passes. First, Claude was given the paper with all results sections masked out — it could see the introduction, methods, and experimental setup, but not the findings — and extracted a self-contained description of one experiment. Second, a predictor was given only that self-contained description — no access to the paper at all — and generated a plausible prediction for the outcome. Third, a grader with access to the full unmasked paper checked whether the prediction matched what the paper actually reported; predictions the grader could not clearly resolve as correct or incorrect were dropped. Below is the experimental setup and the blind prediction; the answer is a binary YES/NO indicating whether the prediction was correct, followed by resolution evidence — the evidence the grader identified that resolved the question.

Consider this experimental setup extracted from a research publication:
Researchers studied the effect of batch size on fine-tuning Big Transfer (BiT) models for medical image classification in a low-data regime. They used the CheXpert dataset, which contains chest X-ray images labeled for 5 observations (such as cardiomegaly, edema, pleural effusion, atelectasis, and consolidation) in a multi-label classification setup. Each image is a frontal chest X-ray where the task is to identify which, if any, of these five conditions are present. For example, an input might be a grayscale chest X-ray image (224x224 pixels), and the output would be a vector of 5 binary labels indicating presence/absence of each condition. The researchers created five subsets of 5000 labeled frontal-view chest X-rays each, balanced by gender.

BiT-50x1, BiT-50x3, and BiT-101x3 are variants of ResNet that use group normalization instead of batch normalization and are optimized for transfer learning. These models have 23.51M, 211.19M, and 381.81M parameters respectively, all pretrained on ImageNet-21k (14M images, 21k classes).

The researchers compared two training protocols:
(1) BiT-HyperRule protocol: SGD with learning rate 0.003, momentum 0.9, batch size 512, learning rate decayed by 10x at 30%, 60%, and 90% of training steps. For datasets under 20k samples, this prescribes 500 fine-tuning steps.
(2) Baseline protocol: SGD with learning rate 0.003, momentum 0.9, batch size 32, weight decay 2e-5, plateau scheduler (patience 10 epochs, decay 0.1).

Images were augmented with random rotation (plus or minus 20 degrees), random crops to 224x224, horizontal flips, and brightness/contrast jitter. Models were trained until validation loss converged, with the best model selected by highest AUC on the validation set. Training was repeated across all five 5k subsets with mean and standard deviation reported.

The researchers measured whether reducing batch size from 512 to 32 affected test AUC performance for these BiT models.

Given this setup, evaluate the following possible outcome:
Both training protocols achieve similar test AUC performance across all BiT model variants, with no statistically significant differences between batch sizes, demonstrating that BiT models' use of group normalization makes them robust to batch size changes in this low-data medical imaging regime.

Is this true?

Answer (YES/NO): NO